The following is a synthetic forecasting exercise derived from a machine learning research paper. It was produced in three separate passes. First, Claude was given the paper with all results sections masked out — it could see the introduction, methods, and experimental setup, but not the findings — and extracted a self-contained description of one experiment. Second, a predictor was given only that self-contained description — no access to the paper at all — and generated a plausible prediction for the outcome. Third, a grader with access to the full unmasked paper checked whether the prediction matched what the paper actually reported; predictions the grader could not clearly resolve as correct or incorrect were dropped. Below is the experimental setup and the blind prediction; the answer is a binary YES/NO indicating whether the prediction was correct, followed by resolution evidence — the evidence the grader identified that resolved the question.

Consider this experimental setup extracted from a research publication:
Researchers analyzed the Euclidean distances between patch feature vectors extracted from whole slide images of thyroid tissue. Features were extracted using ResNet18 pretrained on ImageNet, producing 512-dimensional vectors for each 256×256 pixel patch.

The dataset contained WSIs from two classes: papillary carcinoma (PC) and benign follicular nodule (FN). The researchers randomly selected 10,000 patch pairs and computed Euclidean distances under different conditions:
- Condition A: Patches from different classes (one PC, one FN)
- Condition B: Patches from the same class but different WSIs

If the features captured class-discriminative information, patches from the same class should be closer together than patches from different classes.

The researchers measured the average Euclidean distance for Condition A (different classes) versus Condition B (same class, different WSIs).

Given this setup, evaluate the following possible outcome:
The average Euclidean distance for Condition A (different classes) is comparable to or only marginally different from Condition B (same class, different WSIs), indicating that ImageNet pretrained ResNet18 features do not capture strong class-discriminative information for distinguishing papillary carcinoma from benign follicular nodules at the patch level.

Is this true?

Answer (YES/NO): YES